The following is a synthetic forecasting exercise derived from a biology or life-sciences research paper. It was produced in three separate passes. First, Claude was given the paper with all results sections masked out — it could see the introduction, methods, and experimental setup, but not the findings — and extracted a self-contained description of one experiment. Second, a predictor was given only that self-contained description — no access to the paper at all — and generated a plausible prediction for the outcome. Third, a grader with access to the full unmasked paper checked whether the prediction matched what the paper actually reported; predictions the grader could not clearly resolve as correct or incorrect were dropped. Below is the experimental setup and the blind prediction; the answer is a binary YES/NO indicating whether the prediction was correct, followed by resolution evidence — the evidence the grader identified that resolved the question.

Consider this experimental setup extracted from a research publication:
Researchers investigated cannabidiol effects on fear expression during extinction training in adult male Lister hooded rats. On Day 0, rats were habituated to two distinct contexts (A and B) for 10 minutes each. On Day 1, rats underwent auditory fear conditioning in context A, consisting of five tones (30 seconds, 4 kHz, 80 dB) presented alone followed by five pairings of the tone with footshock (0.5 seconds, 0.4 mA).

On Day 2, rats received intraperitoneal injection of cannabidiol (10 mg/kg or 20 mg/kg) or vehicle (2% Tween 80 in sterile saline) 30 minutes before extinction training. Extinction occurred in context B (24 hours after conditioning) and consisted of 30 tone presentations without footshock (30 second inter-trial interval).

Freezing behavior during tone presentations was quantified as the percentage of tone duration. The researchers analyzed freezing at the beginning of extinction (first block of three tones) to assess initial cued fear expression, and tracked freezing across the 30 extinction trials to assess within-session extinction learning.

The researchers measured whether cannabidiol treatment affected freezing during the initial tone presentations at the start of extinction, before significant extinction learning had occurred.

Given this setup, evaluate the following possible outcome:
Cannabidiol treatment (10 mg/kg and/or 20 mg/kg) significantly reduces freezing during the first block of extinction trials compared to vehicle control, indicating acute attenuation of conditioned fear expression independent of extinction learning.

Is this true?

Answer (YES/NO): NO